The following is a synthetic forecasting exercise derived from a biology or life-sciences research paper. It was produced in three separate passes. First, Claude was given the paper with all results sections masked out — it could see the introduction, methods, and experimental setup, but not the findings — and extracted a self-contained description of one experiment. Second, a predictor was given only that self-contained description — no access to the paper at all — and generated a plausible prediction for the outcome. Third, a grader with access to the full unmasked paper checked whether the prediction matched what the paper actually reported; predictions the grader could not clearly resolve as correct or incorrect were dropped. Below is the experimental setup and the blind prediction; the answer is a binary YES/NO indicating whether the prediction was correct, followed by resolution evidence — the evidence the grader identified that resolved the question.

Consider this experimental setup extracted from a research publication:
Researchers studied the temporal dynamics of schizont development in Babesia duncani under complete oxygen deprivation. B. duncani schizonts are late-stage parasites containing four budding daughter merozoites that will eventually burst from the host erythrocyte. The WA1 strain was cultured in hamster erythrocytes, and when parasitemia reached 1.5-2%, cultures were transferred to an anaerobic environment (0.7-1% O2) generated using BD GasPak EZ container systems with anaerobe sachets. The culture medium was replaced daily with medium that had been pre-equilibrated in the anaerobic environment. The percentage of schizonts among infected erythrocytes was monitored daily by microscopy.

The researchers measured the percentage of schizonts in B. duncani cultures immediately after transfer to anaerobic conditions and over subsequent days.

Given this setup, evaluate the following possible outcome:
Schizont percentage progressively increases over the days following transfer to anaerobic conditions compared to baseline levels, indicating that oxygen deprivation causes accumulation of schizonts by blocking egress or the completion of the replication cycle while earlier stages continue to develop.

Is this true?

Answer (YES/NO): YES